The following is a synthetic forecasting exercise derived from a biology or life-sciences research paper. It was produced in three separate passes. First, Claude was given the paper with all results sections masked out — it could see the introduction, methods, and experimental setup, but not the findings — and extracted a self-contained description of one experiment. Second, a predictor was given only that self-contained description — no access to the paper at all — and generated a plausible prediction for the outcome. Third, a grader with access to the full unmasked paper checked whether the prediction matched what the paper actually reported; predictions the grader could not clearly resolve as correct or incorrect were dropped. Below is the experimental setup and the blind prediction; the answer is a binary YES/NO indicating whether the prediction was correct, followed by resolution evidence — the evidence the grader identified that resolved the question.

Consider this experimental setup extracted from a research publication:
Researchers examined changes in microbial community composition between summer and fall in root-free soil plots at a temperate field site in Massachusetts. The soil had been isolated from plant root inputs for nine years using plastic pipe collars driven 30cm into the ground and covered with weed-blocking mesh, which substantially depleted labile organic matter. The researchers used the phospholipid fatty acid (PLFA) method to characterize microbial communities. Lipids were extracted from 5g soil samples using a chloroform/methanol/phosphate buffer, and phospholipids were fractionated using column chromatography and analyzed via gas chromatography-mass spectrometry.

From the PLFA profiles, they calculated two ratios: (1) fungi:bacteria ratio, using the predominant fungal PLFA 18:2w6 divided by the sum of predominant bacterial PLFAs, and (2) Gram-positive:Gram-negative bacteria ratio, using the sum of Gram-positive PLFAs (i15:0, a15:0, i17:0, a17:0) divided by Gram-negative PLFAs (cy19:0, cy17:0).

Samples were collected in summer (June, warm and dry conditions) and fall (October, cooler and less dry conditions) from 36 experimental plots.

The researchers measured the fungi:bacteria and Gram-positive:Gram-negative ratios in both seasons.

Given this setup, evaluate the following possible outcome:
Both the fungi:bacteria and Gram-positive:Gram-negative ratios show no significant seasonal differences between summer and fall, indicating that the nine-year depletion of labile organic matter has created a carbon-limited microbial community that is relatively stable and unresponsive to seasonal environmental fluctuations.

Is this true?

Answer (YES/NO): NO